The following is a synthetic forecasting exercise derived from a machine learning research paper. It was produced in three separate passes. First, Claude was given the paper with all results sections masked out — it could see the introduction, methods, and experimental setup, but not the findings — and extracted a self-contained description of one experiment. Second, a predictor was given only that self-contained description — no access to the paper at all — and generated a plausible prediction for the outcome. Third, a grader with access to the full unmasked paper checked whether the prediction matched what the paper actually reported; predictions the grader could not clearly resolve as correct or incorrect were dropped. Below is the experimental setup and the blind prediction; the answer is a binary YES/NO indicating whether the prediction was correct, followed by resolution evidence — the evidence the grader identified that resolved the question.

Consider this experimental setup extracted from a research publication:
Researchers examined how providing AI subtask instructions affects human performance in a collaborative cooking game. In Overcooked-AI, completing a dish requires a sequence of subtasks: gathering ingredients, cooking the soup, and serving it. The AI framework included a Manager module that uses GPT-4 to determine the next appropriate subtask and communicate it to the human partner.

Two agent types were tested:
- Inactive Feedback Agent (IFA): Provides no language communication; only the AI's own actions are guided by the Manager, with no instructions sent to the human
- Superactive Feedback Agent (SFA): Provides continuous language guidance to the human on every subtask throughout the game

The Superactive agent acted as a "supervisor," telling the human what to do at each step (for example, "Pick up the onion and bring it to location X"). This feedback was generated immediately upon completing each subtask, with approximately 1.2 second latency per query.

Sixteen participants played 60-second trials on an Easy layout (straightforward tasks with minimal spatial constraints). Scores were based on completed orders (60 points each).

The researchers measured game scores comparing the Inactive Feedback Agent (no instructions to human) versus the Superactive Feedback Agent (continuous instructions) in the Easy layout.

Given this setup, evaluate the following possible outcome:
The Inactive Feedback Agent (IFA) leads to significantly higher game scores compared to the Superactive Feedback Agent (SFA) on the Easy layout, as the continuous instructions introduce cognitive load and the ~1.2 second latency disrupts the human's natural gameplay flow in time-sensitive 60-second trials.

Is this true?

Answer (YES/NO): NO